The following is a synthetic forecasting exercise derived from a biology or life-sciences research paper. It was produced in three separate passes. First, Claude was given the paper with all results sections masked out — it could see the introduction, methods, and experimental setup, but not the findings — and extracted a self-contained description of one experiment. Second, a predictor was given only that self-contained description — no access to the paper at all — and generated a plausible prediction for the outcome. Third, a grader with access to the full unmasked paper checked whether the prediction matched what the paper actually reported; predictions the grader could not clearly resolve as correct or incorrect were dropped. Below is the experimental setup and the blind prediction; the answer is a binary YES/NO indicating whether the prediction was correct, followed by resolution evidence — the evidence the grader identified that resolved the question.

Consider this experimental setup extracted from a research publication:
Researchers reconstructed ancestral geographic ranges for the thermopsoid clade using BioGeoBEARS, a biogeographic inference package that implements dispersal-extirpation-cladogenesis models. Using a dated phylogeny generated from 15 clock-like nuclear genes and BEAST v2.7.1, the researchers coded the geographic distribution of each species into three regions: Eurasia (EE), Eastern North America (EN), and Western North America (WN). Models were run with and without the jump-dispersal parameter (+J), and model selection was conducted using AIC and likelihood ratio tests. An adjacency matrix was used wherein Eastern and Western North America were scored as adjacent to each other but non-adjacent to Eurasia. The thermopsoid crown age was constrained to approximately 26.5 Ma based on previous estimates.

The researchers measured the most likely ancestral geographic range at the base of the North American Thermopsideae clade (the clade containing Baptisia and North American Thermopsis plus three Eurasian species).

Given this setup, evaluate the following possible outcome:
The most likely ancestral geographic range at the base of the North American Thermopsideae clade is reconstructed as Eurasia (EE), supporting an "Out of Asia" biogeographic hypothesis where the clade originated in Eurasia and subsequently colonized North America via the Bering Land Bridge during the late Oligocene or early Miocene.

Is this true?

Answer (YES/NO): NO